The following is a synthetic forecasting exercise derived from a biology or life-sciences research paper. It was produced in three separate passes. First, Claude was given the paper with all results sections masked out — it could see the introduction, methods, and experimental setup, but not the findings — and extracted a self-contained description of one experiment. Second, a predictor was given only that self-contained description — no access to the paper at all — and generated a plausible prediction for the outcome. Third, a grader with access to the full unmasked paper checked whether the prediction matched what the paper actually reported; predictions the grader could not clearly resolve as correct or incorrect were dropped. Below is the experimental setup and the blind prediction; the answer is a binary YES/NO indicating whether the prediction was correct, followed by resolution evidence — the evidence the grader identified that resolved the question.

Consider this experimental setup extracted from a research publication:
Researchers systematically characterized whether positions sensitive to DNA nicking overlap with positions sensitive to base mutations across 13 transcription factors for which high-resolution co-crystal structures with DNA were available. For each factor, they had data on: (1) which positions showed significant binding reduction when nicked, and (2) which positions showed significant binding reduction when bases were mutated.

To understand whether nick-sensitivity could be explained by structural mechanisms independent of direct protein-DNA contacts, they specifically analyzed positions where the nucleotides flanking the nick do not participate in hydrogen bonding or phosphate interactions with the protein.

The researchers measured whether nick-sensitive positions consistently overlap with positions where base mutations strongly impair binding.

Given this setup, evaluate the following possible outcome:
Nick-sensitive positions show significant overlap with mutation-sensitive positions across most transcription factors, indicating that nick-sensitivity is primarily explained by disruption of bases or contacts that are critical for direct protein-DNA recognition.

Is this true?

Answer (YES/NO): NO